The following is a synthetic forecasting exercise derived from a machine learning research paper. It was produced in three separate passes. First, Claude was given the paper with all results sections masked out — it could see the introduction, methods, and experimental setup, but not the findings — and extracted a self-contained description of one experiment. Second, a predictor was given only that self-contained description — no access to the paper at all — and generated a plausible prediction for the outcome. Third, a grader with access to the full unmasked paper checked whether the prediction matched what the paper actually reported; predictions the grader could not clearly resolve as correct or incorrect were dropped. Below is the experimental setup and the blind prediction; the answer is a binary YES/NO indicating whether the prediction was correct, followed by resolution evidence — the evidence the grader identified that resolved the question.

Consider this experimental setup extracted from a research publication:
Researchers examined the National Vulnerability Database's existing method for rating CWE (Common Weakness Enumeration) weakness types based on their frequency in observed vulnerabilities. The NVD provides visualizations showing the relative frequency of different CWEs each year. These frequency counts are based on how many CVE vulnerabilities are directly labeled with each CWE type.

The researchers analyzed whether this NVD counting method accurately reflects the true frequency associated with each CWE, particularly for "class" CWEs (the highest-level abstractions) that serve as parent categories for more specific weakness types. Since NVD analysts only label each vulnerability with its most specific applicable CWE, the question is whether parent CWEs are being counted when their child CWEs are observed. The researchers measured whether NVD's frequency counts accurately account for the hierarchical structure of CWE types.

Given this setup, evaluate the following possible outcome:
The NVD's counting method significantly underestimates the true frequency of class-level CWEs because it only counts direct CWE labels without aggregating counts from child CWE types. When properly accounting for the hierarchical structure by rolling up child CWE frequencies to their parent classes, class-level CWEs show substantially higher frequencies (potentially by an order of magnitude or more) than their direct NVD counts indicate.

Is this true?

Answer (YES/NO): NO